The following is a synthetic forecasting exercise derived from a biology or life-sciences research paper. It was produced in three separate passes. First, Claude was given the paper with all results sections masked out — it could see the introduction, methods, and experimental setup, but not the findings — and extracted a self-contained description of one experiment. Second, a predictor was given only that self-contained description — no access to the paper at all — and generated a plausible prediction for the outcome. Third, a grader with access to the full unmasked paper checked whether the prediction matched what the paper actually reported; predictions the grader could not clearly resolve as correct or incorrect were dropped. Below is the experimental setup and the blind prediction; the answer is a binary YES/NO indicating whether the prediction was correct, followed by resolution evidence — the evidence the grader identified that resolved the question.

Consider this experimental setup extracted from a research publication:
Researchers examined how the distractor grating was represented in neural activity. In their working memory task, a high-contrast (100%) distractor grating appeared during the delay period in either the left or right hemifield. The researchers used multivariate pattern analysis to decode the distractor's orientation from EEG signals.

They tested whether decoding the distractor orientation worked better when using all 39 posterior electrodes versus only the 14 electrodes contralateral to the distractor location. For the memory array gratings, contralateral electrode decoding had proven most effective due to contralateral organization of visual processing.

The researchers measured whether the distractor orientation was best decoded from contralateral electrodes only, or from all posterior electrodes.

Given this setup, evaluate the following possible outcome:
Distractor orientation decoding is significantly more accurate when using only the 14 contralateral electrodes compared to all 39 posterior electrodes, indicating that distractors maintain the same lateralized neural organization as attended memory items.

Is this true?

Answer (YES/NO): NO